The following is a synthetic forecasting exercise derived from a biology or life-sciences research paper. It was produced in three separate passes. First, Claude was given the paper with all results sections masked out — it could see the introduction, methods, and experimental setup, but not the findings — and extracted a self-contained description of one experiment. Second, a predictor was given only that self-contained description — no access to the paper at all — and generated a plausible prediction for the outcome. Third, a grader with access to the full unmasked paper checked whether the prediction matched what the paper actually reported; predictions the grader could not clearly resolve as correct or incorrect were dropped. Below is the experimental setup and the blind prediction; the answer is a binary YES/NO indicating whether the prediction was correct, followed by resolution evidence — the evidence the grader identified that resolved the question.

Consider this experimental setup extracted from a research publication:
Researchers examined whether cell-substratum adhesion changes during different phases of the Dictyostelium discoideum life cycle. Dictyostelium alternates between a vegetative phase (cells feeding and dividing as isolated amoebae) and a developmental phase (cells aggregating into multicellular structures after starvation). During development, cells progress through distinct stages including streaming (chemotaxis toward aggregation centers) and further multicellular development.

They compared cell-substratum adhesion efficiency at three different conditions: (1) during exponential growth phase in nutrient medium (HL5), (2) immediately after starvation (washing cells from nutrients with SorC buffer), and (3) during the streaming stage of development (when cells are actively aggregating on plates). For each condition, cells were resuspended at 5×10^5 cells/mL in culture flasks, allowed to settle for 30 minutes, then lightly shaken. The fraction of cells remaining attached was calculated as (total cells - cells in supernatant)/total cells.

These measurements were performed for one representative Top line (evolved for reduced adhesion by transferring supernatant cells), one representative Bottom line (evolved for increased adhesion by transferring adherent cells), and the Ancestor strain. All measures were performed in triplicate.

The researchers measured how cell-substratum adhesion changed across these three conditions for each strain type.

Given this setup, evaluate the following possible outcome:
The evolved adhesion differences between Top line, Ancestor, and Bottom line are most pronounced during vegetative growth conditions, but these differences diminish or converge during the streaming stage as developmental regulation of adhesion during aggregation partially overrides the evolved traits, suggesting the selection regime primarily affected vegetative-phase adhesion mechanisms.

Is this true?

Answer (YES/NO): NO